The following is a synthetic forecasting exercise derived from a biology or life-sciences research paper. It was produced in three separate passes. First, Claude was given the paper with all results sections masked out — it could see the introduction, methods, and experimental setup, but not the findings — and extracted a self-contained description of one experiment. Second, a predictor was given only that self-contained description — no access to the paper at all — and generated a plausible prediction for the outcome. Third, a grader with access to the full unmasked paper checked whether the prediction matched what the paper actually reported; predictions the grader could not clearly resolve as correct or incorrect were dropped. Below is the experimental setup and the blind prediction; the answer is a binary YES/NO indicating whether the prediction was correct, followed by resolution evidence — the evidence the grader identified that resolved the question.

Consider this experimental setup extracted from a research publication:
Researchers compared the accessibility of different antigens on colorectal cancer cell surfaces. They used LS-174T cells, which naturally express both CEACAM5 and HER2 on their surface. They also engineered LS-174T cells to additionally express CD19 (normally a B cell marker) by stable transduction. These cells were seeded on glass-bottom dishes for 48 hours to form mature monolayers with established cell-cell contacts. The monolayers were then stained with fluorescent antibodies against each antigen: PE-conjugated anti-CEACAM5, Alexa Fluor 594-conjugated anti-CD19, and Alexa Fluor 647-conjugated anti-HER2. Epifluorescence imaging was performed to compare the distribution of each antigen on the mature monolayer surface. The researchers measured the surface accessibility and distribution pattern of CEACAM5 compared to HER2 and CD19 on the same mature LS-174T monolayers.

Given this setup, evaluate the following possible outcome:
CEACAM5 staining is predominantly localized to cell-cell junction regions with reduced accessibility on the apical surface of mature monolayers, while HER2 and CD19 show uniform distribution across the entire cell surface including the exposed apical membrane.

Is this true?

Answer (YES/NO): YES